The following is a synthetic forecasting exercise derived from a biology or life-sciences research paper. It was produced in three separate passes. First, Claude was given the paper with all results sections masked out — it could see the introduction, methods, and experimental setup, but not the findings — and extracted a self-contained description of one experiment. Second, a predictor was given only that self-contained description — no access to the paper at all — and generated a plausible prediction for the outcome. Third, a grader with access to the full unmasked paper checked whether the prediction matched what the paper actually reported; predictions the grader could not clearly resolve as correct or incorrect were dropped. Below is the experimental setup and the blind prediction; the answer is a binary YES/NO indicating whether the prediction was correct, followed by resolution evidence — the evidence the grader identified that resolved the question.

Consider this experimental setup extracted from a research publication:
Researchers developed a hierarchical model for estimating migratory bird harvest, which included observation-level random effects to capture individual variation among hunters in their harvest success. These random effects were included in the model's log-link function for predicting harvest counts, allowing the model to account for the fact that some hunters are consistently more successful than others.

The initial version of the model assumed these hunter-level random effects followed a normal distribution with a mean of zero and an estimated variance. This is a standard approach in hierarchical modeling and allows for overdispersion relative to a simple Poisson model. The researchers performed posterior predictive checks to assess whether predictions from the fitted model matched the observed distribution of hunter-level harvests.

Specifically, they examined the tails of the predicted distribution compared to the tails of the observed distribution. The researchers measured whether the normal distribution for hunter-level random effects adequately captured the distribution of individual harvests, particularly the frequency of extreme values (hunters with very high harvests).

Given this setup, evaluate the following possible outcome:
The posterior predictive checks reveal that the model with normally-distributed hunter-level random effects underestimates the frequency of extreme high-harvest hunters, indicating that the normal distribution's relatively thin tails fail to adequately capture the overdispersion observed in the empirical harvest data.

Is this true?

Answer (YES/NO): YES